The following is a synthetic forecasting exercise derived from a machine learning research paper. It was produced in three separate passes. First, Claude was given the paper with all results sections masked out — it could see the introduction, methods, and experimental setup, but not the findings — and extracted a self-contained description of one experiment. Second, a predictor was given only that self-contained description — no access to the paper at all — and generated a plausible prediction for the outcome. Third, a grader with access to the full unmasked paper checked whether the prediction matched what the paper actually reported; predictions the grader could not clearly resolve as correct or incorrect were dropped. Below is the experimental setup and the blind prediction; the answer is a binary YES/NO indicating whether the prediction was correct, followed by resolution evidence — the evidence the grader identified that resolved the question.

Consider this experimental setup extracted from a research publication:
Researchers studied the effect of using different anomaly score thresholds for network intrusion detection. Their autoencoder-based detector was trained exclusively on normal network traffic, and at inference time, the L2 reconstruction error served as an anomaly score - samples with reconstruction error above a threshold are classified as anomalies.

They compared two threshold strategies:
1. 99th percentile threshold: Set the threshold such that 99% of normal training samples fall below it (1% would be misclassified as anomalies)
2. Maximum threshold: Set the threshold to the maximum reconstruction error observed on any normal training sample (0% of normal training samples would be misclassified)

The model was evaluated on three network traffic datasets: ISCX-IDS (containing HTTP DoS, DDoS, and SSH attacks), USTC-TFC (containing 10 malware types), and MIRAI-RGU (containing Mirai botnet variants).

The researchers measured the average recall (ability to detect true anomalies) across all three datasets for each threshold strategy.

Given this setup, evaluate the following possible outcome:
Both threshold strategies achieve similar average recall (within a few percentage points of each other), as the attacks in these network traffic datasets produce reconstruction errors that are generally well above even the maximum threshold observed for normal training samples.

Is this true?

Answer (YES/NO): NO